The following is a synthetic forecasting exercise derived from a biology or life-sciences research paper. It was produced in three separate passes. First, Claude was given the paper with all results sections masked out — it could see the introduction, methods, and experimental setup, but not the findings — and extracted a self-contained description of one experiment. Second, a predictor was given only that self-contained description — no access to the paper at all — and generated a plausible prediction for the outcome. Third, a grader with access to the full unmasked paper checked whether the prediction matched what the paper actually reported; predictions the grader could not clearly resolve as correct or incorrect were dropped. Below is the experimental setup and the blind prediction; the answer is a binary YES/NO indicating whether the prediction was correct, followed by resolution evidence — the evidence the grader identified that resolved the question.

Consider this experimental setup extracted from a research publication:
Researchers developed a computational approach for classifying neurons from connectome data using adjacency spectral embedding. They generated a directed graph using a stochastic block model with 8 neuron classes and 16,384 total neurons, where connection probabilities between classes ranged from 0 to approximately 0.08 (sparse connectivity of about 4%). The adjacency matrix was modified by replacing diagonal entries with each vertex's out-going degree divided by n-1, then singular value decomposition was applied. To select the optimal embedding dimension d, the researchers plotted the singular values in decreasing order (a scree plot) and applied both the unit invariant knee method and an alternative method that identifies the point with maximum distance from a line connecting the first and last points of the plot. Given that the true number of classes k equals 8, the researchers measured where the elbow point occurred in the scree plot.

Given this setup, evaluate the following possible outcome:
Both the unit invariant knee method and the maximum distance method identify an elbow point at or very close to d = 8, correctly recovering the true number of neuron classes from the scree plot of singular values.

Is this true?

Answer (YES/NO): NO